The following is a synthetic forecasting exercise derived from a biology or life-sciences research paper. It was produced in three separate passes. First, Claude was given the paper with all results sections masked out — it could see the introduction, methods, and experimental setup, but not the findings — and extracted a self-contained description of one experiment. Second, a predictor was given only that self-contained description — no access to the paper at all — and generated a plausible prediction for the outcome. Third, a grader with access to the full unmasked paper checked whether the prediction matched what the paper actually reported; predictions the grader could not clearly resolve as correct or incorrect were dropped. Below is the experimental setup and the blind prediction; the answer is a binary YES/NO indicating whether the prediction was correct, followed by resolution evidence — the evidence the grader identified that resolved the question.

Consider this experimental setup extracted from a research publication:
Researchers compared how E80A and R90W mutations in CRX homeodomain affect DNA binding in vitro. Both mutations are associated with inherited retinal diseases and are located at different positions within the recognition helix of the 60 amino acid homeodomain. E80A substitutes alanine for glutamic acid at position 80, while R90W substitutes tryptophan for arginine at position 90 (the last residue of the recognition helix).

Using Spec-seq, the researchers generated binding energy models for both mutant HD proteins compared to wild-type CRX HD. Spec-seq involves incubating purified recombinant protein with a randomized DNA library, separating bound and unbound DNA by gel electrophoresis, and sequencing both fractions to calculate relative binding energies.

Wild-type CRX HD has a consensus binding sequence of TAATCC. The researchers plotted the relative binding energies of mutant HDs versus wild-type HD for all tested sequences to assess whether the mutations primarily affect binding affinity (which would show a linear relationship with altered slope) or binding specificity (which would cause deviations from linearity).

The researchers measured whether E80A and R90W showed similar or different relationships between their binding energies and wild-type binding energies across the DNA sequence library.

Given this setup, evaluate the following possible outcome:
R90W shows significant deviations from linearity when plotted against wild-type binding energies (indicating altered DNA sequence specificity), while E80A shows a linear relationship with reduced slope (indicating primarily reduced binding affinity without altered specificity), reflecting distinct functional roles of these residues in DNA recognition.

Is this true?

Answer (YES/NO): NO